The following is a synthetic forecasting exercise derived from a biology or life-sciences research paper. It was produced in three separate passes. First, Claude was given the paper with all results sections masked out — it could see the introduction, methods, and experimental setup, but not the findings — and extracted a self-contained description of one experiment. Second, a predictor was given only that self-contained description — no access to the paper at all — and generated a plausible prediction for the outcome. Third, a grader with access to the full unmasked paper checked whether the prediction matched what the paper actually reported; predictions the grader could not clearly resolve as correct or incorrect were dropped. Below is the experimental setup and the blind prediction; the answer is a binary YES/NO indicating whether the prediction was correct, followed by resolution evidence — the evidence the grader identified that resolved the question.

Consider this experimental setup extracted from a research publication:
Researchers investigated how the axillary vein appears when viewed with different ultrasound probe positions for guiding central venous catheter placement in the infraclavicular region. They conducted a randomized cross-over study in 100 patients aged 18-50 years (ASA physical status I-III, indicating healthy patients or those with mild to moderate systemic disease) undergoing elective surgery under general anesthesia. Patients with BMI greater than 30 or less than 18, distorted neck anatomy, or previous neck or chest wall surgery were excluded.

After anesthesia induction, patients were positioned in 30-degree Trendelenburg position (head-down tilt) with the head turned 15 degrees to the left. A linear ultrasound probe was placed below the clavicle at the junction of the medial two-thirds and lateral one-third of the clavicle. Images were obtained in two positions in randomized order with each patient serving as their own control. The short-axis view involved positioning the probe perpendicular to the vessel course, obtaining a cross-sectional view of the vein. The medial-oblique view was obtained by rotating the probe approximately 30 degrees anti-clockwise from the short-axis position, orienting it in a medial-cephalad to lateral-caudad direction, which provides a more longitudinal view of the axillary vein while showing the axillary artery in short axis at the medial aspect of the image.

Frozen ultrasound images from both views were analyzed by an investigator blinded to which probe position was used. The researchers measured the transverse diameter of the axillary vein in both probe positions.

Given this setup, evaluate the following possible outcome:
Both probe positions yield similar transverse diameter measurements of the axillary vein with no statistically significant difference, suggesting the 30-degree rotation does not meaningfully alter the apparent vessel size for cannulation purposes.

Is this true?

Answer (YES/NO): NO